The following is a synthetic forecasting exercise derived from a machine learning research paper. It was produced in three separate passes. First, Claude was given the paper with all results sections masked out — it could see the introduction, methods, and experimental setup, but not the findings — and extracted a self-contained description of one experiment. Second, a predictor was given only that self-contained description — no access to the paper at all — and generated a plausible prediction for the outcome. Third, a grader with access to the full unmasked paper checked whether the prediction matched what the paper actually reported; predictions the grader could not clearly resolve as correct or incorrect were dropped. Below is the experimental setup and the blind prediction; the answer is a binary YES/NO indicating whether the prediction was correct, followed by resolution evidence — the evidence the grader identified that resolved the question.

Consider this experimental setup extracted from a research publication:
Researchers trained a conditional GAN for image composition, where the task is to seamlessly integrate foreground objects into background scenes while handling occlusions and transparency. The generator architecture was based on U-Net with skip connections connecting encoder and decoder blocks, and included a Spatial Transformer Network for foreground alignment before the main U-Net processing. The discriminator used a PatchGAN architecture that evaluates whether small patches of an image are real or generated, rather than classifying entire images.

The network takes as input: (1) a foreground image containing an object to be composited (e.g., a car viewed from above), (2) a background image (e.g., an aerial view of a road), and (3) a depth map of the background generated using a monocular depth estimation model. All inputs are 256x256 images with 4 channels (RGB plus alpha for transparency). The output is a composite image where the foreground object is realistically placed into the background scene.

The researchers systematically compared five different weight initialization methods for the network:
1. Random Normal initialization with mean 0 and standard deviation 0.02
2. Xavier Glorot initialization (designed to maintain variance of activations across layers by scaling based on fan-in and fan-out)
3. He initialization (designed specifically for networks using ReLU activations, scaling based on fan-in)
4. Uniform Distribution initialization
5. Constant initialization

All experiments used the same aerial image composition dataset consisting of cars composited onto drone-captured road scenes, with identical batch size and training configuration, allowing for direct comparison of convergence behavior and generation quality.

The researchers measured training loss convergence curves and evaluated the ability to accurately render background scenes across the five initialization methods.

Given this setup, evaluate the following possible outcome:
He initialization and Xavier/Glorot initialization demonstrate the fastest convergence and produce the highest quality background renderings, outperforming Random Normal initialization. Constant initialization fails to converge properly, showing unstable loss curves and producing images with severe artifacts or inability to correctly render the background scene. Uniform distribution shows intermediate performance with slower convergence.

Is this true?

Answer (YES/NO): NO